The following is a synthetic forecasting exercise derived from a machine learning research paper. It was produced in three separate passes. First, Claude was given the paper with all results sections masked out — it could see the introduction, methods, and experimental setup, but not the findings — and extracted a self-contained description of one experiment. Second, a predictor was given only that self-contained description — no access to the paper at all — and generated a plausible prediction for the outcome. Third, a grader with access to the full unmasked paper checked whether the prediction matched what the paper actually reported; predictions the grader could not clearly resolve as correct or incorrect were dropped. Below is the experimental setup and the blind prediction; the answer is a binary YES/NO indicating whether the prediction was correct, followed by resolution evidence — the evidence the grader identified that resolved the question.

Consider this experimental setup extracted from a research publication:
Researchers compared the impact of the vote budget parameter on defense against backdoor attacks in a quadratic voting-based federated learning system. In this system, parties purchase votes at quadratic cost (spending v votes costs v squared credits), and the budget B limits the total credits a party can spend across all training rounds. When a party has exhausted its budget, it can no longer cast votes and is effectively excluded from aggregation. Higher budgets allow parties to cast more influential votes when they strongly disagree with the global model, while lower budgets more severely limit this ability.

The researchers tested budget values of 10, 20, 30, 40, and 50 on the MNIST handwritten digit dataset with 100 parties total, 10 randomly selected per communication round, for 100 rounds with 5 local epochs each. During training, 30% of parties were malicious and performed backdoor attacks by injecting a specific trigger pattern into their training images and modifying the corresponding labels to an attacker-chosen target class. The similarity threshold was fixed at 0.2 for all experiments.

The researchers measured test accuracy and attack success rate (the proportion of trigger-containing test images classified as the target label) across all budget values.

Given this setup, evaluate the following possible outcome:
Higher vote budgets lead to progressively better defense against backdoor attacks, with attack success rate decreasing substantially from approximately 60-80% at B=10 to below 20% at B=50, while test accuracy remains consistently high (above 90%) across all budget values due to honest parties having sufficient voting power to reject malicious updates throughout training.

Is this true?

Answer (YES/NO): NO